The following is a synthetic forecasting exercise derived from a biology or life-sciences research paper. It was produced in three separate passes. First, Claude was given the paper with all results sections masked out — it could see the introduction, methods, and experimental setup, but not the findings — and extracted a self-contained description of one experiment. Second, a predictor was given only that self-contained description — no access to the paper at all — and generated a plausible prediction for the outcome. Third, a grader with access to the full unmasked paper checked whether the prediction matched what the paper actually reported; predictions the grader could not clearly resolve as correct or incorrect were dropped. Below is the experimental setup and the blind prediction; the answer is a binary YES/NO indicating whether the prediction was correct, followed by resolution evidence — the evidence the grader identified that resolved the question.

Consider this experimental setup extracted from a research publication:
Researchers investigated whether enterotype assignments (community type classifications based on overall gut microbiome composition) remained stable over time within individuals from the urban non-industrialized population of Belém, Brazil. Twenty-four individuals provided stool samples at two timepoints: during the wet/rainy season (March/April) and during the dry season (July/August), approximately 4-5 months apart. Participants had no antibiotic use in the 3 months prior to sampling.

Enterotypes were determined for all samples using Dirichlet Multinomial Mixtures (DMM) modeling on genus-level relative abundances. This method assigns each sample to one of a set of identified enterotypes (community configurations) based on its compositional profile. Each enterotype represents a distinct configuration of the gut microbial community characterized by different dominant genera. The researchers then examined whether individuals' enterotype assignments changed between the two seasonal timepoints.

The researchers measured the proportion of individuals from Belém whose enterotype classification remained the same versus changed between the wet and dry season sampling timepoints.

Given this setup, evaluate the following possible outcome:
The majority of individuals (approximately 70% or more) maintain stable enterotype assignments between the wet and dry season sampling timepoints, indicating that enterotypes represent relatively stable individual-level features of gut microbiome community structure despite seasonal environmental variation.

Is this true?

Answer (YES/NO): YES